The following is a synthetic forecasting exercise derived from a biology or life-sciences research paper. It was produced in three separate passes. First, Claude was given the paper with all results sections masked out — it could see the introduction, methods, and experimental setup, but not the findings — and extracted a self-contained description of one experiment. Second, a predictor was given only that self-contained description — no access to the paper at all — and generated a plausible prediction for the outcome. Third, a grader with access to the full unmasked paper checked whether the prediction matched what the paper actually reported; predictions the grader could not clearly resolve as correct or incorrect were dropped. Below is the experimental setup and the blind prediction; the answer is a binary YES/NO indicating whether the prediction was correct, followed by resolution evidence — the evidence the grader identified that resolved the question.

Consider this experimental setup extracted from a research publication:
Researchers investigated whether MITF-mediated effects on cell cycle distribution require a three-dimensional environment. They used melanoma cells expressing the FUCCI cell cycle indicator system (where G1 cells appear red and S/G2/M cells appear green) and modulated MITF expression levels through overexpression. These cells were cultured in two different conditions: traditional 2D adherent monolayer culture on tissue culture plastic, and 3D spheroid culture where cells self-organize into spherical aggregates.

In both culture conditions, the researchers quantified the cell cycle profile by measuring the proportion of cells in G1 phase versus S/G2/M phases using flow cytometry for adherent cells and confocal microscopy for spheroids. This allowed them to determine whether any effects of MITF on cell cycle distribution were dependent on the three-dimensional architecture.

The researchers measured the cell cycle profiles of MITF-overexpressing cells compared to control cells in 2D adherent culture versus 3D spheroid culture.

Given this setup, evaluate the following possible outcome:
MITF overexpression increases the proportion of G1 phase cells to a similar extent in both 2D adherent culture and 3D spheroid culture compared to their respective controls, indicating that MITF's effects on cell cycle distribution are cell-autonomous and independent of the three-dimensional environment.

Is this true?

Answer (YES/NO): NO